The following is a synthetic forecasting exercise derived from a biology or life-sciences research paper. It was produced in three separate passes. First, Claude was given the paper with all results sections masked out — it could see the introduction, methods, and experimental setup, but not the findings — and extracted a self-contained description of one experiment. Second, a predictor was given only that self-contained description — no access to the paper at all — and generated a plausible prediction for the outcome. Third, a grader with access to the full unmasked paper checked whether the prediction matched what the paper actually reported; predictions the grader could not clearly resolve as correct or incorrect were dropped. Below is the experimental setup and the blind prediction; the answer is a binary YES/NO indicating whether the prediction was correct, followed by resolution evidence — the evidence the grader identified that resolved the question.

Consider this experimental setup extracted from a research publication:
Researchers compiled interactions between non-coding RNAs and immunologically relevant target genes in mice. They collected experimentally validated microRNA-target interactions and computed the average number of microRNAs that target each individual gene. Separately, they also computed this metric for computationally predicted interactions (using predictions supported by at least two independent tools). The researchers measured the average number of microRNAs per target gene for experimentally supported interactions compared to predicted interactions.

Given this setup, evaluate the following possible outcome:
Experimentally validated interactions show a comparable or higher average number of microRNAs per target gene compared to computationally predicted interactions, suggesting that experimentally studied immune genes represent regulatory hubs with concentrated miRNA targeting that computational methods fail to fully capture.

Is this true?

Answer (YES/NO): NO